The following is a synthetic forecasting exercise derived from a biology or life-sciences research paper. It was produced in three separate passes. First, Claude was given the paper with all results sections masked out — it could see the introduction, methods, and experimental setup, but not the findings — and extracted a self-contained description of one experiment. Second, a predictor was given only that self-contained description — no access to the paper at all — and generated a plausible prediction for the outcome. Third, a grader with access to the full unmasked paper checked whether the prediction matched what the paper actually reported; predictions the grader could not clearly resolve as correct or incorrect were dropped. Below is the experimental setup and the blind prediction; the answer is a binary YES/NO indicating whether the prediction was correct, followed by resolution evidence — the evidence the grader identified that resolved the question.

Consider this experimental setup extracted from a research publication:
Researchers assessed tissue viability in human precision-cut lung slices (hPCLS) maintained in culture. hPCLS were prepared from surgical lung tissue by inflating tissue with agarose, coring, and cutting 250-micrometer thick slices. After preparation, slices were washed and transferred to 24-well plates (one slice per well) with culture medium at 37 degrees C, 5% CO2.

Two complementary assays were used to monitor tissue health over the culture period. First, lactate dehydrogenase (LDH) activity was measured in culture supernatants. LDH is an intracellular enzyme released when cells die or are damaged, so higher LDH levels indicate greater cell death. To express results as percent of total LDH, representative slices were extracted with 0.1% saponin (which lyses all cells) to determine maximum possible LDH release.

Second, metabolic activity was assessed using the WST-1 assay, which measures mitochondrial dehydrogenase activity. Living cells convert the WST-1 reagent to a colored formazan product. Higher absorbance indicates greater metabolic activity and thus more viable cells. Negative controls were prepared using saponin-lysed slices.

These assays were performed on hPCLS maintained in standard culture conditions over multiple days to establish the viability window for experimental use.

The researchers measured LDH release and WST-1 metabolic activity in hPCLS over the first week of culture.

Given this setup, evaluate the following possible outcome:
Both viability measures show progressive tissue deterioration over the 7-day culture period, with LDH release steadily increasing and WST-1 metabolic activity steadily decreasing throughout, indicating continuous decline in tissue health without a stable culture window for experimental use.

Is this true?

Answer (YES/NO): NO